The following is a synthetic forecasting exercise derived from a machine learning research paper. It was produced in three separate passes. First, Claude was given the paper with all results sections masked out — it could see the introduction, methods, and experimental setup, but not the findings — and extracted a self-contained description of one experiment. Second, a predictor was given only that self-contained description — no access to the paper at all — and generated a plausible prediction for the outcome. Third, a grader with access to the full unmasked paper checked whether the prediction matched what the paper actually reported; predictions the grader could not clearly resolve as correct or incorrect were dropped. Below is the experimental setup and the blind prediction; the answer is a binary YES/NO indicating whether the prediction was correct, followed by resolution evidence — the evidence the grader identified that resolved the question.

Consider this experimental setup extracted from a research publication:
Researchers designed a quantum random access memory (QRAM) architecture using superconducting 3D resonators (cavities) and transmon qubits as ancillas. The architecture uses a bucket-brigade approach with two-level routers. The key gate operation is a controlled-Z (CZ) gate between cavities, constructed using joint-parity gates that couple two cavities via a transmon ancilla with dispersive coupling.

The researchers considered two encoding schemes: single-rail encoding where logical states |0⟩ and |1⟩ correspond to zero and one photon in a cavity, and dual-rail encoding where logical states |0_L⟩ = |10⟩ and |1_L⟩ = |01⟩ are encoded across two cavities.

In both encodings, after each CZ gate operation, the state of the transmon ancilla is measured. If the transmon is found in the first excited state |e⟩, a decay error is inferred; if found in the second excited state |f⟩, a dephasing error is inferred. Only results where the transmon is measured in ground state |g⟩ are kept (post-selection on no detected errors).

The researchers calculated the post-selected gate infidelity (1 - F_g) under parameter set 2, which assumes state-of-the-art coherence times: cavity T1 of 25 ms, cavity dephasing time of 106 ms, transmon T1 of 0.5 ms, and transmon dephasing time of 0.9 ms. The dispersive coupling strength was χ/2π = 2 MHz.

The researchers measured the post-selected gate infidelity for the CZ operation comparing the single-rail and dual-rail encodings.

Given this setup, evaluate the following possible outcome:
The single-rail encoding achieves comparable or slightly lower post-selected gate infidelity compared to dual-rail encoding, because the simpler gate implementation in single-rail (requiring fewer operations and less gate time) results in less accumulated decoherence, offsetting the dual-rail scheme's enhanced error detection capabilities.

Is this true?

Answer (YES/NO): NO